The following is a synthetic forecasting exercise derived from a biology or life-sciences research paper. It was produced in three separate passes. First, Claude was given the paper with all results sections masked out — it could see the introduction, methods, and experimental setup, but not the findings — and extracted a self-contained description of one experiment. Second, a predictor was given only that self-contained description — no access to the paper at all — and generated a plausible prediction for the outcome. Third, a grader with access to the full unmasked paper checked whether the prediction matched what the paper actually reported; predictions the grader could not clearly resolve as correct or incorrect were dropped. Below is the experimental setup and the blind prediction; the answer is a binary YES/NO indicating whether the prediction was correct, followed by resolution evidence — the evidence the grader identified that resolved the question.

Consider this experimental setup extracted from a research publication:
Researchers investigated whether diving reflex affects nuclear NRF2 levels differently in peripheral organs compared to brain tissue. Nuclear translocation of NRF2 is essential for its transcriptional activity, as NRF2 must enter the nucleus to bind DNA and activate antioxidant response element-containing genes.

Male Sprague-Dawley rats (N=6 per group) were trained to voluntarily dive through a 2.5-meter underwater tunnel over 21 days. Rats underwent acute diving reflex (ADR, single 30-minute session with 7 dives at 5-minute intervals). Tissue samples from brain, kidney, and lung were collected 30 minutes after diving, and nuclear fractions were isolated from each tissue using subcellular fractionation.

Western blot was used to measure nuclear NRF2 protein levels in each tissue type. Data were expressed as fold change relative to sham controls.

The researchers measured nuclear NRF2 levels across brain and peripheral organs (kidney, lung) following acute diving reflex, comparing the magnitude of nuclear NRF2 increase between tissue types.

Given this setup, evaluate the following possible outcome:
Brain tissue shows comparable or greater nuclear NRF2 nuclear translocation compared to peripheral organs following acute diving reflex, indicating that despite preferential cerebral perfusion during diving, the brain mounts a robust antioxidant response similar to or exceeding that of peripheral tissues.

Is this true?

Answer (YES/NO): NO